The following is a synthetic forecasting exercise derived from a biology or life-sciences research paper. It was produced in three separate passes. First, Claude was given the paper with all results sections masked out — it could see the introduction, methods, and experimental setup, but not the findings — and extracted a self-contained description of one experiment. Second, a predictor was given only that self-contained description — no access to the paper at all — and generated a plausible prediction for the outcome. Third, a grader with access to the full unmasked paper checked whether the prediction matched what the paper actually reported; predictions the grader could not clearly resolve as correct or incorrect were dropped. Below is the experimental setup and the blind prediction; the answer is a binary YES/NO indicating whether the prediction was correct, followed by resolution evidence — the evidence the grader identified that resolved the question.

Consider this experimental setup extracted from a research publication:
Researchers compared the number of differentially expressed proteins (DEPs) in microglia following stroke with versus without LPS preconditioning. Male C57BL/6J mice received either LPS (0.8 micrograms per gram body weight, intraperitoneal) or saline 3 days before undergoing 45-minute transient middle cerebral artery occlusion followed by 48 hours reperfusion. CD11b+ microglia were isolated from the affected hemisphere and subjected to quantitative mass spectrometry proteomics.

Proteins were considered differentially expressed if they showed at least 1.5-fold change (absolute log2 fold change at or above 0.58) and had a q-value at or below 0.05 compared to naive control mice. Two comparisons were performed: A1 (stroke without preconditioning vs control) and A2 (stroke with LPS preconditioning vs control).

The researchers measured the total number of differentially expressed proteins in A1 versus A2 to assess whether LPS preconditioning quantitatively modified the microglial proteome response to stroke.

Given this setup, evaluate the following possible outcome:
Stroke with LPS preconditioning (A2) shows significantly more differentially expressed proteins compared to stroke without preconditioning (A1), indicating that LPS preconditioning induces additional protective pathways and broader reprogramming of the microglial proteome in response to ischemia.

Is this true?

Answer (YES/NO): YES